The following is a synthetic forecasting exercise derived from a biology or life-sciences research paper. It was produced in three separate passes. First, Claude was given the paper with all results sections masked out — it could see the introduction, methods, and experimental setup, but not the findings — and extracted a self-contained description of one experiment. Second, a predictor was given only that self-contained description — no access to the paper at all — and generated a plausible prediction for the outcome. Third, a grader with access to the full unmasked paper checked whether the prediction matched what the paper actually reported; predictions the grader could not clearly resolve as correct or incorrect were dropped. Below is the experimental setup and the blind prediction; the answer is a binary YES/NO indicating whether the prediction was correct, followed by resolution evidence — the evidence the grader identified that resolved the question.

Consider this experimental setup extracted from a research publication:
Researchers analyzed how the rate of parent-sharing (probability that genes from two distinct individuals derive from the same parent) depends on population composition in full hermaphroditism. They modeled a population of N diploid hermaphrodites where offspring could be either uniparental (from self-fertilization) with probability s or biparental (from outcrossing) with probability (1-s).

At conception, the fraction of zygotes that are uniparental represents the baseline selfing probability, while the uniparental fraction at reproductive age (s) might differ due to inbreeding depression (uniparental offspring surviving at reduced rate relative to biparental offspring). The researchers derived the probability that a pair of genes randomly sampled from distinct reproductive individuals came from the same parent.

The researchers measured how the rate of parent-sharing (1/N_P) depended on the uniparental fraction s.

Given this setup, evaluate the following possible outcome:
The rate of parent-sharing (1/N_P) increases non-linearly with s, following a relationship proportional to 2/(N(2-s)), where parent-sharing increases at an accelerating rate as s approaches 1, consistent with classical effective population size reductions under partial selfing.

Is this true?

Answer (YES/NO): NO